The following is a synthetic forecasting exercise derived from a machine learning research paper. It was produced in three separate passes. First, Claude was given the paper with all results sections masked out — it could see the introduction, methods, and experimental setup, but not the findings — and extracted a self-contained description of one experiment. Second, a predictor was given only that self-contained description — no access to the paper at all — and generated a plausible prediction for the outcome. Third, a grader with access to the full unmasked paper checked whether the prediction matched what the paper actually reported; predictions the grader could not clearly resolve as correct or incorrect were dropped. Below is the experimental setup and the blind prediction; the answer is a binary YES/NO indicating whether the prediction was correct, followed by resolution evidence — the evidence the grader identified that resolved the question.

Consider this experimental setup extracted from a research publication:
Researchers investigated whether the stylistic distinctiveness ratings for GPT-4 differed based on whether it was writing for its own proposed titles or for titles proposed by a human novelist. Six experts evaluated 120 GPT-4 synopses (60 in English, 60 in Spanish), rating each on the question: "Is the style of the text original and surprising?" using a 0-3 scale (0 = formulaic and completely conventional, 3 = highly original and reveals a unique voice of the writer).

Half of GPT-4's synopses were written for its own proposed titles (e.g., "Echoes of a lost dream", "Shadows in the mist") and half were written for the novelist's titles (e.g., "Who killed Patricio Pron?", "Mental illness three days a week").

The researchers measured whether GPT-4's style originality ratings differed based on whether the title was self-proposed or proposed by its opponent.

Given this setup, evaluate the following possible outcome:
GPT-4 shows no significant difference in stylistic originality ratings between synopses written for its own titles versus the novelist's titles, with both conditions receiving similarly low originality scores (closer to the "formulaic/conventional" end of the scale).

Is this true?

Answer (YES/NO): NO